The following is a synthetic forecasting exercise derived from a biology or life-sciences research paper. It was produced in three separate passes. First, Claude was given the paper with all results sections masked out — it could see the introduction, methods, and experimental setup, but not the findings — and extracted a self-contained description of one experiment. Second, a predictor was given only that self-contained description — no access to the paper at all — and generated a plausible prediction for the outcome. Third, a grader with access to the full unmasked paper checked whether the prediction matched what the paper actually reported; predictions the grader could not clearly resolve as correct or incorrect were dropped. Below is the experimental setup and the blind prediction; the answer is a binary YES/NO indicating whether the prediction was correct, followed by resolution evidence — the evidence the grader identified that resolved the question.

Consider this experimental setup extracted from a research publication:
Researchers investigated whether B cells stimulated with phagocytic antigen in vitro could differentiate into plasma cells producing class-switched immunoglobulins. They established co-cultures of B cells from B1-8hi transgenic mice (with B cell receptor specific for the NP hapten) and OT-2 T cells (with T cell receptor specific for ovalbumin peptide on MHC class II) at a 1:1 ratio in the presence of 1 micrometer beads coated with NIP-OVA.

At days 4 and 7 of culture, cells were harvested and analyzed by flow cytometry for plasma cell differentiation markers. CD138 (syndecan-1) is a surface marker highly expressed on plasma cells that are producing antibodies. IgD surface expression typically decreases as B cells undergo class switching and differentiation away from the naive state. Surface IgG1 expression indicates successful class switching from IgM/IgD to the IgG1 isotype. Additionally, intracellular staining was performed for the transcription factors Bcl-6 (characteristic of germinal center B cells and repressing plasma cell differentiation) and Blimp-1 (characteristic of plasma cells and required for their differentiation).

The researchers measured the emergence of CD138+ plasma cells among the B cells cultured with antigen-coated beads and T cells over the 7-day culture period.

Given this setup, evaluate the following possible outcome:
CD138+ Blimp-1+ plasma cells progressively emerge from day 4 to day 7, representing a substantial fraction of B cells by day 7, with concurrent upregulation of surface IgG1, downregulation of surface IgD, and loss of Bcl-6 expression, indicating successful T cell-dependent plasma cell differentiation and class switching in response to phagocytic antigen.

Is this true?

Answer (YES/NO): YES